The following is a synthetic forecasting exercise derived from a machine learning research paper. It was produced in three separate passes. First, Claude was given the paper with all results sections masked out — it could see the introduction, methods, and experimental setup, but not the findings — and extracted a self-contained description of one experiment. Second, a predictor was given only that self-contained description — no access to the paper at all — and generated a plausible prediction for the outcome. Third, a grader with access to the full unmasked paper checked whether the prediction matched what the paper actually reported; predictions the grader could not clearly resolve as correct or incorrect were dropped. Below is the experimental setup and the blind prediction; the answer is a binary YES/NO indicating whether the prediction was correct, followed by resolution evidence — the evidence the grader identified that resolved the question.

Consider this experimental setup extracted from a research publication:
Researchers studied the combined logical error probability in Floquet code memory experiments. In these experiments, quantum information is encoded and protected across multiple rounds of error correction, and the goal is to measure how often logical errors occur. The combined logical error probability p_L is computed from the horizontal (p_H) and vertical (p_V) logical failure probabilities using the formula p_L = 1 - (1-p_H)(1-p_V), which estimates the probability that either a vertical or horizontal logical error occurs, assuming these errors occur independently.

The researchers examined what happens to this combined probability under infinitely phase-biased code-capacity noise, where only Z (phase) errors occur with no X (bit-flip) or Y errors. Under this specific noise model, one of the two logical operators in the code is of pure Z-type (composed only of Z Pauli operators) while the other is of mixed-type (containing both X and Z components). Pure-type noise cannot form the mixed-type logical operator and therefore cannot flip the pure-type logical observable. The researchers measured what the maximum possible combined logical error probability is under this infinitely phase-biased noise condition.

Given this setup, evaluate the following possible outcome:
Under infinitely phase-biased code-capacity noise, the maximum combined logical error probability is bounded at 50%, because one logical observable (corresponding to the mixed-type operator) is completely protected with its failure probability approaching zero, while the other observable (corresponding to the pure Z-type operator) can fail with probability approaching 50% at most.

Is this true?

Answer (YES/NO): YES